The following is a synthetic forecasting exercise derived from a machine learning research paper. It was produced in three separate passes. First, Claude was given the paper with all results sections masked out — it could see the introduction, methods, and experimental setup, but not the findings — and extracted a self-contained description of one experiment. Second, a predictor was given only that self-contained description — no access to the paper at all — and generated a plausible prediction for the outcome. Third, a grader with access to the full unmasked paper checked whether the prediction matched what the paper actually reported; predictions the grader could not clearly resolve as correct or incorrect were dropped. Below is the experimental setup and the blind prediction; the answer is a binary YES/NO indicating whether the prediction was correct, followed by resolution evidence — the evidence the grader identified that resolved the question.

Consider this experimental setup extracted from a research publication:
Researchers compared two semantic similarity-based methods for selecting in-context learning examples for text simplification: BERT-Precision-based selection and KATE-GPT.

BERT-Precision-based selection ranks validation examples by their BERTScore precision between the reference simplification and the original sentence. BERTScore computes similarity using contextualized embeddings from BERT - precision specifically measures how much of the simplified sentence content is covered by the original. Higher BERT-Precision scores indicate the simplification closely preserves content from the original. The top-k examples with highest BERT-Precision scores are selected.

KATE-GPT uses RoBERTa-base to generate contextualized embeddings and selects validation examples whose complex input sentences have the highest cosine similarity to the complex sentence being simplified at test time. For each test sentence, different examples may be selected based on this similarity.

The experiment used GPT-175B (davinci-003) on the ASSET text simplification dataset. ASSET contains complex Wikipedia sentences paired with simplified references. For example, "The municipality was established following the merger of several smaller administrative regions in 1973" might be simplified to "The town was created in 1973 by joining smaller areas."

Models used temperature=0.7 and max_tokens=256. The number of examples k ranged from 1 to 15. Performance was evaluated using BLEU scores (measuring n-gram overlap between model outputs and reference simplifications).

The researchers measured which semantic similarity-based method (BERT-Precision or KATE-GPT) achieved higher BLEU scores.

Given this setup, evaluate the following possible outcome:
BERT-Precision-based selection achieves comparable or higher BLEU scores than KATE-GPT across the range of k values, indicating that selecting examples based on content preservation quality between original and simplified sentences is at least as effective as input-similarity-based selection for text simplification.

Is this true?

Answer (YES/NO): YES